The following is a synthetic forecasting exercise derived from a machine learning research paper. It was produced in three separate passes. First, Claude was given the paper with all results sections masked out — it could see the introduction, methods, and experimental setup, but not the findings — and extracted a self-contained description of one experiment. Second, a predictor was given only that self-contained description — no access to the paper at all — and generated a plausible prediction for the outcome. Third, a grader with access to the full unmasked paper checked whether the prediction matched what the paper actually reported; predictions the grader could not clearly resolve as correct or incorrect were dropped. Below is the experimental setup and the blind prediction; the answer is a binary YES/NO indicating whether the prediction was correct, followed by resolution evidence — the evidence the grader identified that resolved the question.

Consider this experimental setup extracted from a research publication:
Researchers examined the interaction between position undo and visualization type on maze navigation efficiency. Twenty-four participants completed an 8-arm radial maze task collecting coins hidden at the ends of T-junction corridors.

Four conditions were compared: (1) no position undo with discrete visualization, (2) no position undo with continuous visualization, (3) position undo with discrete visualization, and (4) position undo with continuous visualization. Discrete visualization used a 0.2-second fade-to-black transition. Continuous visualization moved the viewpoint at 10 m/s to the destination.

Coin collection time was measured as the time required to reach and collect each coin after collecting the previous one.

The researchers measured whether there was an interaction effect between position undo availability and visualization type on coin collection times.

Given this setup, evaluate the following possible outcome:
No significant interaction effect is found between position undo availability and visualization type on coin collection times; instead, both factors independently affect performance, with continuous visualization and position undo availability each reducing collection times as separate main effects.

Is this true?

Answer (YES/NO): NO